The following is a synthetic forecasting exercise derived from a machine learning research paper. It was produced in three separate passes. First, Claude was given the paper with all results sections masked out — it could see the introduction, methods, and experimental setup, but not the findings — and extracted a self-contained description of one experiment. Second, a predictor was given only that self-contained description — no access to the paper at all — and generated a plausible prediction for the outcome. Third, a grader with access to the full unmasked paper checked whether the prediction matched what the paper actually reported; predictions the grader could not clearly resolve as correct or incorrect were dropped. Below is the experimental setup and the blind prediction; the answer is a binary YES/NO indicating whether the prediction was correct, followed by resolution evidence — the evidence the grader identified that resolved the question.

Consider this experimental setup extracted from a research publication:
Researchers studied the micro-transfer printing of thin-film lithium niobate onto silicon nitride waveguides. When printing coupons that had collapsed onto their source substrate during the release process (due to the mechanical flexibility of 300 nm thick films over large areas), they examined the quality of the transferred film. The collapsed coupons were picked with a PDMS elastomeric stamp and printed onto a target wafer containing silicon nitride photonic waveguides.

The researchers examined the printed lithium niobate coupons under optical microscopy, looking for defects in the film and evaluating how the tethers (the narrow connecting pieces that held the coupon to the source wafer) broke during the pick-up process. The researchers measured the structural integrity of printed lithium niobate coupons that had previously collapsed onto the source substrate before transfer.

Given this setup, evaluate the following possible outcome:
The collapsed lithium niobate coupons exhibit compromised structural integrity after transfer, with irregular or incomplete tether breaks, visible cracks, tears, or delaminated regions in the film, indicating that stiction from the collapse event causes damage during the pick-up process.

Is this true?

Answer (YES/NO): YES